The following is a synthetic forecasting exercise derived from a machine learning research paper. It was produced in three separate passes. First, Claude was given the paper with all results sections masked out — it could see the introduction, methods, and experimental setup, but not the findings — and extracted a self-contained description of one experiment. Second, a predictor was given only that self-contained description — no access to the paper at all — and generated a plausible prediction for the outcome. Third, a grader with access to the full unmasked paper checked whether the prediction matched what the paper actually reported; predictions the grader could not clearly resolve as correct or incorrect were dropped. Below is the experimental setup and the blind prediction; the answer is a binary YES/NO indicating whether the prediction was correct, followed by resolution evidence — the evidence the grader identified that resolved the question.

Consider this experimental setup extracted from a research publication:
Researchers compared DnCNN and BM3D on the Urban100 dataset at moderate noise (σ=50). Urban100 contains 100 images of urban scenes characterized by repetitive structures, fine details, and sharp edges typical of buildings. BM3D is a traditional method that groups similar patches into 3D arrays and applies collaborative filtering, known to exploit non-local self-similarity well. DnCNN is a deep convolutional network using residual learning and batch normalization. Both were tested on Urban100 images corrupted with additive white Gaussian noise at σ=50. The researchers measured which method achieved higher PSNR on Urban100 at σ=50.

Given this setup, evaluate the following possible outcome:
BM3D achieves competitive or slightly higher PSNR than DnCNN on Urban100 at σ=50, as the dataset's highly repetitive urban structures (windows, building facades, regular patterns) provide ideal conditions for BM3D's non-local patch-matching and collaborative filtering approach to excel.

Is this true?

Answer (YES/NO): YES